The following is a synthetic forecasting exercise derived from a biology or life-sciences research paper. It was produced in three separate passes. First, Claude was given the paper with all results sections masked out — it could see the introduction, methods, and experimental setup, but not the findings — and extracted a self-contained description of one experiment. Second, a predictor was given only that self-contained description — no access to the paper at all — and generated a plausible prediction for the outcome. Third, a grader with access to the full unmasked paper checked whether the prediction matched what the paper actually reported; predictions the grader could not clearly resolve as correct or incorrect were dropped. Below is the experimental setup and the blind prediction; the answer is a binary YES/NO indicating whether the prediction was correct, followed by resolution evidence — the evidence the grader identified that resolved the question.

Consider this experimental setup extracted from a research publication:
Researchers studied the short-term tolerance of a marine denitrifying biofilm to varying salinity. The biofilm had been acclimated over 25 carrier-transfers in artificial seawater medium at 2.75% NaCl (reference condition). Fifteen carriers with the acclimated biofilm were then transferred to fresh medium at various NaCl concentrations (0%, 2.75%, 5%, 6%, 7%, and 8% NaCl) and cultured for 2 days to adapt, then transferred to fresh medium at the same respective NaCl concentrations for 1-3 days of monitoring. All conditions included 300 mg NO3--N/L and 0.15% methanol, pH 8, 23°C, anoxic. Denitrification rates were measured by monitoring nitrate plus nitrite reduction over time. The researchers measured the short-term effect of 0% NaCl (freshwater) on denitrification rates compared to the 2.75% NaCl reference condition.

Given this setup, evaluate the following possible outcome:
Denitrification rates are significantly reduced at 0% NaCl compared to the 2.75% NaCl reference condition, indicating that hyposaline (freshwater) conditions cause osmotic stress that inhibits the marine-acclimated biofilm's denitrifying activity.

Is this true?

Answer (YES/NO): NO